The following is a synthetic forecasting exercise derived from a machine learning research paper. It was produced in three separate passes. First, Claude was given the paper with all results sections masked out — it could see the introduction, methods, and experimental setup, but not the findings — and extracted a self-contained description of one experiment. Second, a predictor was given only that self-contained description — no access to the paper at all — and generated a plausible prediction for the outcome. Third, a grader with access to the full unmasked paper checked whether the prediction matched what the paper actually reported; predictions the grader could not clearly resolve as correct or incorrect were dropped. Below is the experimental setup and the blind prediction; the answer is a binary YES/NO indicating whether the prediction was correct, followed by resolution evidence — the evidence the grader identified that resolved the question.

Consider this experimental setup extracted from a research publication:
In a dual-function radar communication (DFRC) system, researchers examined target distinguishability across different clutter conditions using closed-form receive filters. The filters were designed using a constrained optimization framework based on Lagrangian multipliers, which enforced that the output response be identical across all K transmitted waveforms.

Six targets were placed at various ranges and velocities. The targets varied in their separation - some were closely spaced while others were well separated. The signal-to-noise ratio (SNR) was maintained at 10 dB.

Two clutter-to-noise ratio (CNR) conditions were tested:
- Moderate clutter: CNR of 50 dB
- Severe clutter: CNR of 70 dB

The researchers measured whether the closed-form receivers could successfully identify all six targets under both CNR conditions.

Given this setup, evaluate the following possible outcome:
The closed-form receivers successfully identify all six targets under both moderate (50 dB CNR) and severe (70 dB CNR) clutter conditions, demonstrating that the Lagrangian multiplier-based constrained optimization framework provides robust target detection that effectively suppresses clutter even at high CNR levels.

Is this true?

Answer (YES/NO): YES